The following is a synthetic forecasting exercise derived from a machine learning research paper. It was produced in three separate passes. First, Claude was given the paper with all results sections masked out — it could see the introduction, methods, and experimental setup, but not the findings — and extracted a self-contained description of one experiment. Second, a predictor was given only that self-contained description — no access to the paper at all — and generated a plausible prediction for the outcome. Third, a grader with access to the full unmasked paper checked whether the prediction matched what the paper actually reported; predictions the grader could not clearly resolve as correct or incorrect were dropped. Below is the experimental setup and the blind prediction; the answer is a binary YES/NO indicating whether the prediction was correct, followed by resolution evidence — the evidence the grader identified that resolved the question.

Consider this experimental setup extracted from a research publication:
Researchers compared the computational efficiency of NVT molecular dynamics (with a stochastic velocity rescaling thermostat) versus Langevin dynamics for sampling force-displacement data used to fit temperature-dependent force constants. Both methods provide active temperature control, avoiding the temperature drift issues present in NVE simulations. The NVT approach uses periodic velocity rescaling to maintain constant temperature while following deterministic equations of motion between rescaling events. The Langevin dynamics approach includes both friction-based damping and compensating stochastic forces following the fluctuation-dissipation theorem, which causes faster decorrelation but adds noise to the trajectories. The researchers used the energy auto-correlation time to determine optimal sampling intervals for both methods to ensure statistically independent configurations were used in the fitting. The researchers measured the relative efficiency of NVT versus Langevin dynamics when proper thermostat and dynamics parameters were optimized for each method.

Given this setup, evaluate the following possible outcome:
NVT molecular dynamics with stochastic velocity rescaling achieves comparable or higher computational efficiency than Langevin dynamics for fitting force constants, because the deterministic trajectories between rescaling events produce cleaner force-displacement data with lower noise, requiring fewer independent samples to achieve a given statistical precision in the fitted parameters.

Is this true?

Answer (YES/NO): YES